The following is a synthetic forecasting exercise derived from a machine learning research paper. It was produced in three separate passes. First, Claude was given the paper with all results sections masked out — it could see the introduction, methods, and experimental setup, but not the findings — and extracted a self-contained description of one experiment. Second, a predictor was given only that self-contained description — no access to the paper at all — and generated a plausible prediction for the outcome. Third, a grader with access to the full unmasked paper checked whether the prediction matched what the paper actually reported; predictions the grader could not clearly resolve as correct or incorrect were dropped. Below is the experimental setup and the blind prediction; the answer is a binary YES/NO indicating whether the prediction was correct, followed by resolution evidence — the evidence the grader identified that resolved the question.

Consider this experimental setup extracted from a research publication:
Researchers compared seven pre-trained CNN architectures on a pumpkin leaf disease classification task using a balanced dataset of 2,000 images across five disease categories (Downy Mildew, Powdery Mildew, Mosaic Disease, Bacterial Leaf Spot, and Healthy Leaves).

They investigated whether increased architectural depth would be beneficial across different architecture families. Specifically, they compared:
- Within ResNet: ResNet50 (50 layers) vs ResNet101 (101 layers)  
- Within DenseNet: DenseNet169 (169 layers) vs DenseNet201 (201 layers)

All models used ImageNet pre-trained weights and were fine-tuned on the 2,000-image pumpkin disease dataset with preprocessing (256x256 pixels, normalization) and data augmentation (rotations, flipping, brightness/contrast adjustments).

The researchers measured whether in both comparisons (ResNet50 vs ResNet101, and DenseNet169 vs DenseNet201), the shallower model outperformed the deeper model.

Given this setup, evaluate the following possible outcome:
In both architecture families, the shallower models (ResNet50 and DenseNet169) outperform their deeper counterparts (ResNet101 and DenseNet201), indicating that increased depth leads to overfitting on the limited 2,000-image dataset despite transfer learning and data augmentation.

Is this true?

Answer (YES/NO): YES